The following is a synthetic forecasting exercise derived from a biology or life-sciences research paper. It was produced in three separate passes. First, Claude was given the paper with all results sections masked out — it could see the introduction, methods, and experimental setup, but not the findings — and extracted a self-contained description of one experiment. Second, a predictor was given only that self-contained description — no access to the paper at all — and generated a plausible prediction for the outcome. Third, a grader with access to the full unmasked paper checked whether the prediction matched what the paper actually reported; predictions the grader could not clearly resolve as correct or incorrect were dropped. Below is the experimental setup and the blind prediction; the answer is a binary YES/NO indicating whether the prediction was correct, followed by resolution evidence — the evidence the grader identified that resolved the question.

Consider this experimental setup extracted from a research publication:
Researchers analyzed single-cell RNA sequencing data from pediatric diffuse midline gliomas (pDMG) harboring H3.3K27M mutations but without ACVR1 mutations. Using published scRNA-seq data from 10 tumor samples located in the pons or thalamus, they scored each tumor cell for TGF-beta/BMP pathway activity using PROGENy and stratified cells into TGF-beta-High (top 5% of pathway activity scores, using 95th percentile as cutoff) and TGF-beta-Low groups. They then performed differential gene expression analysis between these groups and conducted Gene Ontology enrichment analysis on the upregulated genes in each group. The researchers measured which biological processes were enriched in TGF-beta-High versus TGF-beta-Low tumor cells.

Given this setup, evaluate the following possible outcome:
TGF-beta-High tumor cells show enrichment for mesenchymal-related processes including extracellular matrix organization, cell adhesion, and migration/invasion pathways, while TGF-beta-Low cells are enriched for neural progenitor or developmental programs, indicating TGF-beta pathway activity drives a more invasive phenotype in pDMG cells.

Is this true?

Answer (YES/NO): YES